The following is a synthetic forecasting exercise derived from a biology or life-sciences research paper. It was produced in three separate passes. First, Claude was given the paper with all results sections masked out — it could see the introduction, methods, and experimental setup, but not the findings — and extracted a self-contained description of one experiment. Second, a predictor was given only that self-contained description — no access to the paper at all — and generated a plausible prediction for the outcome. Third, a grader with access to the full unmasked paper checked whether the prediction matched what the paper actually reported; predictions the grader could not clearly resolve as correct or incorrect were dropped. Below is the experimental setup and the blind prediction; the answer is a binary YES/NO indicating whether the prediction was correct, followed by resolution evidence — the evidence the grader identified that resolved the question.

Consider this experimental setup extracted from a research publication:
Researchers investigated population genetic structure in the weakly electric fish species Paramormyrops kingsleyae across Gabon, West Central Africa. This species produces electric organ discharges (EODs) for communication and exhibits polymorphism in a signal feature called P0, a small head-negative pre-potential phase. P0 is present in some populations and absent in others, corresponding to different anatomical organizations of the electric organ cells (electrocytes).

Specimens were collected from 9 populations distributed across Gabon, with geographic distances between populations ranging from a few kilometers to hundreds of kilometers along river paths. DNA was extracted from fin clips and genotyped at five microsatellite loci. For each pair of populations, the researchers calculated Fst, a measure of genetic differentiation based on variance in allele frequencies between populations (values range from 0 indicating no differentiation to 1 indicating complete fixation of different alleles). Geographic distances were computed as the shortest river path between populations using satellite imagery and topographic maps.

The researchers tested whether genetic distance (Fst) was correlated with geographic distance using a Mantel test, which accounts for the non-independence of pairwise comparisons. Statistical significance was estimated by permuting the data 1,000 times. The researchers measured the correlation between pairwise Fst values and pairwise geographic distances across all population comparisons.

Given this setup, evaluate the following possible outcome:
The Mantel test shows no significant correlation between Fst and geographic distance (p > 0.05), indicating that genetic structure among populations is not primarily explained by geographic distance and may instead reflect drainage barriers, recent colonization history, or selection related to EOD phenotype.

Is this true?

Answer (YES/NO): NO